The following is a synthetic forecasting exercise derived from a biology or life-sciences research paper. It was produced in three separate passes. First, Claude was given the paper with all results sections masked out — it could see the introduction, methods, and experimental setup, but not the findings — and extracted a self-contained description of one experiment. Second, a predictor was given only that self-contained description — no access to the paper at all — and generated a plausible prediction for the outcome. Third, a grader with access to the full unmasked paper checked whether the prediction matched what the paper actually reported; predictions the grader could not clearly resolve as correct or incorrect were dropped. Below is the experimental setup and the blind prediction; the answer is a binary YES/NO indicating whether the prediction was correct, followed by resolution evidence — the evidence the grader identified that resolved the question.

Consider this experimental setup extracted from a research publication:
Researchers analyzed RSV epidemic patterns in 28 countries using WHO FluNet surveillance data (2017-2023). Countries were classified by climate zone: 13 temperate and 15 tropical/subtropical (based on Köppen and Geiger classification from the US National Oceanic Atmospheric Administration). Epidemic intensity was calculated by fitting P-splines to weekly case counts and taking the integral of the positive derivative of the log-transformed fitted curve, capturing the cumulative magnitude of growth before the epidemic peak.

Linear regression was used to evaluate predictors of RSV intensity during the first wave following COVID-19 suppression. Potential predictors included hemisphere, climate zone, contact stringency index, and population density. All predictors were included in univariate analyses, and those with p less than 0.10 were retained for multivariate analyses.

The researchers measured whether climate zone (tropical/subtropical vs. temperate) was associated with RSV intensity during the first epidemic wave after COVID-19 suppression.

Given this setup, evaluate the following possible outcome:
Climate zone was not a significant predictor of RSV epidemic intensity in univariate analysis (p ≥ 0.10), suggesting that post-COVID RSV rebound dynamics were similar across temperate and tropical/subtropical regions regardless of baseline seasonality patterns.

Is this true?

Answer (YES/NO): NO